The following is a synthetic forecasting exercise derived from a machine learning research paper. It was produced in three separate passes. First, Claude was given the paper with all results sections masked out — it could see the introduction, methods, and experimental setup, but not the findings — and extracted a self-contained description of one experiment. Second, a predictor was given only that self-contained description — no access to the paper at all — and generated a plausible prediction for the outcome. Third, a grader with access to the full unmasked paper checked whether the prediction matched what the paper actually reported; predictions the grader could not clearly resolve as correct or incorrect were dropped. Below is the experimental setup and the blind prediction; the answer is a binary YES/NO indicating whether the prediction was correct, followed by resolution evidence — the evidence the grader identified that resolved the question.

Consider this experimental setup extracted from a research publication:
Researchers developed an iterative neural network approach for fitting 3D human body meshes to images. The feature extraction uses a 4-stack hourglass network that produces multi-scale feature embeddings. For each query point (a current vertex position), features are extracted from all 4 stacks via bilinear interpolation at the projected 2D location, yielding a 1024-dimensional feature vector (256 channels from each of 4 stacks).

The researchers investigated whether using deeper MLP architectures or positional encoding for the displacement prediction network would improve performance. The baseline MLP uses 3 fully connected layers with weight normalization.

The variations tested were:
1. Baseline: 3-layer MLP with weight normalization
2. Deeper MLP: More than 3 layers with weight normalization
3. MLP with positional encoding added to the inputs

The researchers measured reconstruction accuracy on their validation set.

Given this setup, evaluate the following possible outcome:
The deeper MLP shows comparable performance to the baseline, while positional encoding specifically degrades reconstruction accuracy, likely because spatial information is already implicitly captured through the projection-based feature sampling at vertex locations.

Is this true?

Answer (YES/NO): NO